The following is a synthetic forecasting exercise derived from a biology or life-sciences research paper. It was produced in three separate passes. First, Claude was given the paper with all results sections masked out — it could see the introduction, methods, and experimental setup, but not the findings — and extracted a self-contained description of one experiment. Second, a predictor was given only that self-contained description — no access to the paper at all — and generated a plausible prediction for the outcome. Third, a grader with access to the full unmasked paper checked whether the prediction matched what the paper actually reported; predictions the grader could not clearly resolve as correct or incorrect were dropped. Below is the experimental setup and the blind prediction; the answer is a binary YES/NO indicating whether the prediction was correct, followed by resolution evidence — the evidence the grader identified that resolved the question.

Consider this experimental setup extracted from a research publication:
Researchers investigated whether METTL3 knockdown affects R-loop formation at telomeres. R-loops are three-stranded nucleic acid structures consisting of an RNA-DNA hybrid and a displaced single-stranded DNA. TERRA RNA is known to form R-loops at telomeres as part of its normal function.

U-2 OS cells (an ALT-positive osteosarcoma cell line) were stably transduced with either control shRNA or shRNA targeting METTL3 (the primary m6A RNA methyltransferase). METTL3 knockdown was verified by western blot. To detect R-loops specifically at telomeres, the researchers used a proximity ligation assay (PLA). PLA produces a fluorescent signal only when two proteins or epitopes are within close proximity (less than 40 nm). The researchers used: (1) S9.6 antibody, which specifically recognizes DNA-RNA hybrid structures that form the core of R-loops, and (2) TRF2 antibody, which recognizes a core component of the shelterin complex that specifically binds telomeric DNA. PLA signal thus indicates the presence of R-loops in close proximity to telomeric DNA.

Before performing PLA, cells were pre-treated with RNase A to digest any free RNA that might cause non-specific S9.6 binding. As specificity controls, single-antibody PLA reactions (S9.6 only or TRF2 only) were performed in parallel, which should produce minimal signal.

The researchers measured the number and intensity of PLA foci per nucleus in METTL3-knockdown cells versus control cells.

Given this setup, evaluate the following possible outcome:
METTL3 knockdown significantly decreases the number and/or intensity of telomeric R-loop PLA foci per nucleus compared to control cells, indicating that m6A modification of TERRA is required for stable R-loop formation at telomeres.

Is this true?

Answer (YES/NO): YES